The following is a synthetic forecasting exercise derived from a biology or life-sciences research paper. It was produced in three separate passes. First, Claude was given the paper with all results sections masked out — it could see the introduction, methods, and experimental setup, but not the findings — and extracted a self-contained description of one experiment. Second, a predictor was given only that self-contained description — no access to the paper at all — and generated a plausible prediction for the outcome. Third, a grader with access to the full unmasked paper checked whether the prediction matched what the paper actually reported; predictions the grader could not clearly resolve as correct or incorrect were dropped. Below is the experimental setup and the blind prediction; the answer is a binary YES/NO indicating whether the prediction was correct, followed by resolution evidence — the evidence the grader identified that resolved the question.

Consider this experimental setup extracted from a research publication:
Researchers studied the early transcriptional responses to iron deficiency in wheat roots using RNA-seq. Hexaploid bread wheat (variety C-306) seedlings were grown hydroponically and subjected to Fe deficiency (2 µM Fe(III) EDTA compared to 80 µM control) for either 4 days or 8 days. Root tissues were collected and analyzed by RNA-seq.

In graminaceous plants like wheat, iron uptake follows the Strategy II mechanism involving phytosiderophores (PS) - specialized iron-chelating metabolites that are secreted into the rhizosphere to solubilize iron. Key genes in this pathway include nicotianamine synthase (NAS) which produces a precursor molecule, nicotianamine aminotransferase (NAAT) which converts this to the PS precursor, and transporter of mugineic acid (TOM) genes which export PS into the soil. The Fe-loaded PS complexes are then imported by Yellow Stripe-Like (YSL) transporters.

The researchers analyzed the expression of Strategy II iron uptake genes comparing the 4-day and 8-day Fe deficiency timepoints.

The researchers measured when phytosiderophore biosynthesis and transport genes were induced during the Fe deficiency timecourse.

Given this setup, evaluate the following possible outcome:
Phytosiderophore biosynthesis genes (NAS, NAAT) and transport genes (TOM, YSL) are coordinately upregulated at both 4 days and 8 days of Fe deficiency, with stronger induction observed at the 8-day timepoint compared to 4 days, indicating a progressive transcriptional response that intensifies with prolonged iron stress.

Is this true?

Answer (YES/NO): YES